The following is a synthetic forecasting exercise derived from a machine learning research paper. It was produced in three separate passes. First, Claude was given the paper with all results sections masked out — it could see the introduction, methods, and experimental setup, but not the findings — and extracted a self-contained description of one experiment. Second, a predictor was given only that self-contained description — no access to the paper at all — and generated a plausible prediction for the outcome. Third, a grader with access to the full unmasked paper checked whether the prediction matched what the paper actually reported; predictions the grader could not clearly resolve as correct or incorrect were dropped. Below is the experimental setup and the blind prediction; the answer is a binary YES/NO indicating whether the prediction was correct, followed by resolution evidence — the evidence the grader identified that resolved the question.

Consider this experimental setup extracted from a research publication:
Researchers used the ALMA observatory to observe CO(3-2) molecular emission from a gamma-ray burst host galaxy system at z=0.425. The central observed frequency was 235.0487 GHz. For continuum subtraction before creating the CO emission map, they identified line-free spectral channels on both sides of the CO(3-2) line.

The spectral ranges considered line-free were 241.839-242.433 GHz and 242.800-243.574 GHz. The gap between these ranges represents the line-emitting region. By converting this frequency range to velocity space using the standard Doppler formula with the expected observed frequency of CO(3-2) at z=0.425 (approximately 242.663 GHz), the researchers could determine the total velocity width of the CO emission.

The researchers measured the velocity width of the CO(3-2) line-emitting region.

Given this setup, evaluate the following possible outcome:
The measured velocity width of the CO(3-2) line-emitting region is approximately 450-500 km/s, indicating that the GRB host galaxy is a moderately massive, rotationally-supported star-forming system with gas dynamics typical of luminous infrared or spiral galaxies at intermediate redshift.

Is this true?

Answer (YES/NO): YES